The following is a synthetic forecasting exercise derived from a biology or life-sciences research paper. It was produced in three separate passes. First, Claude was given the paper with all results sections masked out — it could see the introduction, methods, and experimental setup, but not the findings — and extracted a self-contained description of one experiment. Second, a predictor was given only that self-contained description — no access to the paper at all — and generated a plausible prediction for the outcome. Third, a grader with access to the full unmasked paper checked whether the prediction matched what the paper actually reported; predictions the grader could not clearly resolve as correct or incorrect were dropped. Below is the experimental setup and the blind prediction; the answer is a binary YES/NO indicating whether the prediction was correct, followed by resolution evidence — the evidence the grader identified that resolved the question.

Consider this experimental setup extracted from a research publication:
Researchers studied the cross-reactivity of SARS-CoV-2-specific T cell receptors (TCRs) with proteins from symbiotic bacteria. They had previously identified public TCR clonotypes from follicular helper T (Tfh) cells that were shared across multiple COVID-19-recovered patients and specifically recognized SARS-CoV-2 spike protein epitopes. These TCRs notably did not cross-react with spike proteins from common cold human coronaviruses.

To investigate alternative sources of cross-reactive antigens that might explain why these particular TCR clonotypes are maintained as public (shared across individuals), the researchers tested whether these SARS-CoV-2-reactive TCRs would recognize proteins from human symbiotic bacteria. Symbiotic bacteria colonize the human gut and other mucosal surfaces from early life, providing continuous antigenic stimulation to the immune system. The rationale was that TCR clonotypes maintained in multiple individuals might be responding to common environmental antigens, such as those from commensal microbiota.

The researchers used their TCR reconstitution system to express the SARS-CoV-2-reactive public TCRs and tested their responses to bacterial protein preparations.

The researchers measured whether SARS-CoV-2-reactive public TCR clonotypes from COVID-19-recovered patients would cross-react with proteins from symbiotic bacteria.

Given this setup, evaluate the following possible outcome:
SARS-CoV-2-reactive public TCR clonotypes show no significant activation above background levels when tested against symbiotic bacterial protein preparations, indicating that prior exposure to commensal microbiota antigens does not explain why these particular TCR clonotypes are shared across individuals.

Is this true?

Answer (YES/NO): NO